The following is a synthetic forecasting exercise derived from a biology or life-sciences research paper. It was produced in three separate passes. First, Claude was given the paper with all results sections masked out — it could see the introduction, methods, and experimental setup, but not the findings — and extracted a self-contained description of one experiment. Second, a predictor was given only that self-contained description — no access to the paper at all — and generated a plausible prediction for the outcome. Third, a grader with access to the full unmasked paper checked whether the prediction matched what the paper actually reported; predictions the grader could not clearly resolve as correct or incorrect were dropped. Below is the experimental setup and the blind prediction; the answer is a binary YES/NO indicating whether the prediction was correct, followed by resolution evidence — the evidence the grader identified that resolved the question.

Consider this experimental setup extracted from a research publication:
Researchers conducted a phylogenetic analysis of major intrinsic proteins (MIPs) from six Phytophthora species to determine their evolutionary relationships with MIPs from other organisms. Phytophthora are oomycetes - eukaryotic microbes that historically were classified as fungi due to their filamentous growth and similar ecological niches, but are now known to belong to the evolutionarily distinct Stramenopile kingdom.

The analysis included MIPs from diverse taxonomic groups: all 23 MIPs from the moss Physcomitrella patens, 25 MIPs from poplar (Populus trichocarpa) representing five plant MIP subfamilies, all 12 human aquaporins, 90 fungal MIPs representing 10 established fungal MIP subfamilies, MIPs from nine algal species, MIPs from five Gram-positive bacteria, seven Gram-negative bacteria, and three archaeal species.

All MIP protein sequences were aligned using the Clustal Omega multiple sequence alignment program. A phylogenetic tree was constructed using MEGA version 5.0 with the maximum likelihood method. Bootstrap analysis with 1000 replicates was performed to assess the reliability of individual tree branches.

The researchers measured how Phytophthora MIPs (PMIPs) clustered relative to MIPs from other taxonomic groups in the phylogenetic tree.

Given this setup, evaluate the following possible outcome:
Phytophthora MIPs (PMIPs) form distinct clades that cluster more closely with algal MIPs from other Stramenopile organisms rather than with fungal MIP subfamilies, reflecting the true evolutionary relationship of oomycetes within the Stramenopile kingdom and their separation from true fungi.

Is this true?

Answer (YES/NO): NO